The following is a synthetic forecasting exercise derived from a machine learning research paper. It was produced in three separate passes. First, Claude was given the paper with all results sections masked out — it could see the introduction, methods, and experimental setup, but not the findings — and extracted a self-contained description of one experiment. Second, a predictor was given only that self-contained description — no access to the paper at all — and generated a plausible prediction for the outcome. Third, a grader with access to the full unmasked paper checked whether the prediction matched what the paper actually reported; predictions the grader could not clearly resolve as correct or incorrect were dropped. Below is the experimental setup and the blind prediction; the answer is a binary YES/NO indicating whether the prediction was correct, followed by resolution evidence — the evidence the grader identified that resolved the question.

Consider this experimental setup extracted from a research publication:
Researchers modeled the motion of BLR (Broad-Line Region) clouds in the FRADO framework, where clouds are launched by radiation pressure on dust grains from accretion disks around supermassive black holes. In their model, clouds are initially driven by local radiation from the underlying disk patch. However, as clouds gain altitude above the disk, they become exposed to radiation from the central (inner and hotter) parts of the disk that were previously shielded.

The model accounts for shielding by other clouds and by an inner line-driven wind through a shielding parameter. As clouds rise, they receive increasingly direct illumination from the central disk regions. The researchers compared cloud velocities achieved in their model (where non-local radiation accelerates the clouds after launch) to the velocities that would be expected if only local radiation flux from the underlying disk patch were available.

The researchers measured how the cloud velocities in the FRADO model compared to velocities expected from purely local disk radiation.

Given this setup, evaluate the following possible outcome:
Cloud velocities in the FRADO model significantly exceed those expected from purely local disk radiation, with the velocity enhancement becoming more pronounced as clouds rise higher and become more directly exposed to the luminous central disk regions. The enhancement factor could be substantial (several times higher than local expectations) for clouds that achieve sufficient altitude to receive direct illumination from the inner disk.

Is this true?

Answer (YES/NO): YES